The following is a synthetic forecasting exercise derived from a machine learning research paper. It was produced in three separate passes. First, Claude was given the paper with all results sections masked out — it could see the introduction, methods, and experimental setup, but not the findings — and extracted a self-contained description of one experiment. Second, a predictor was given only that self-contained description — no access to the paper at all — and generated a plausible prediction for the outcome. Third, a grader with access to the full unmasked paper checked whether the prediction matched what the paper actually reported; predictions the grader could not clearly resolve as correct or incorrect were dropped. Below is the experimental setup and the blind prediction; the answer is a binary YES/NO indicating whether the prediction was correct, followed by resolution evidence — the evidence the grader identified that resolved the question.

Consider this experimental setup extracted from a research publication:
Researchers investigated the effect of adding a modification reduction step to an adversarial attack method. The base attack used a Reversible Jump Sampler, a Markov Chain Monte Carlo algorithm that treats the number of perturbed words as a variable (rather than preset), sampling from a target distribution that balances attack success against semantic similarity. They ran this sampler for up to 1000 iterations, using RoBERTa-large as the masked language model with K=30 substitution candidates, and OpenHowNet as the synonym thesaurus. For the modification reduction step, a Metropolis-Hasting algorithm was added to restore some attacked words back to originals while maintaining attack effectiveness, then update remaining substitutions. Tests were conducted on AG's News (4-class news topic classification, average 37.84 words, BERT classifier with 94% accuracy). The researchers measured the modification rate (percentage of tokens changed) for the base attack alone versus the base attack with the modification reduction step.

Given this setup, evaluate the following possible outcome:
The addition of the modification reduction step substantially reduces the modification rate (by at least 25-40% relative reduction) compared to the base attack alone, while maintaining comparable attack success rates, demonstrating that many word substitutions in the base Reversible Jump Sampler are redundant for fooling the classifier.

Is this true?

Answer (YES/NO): NO